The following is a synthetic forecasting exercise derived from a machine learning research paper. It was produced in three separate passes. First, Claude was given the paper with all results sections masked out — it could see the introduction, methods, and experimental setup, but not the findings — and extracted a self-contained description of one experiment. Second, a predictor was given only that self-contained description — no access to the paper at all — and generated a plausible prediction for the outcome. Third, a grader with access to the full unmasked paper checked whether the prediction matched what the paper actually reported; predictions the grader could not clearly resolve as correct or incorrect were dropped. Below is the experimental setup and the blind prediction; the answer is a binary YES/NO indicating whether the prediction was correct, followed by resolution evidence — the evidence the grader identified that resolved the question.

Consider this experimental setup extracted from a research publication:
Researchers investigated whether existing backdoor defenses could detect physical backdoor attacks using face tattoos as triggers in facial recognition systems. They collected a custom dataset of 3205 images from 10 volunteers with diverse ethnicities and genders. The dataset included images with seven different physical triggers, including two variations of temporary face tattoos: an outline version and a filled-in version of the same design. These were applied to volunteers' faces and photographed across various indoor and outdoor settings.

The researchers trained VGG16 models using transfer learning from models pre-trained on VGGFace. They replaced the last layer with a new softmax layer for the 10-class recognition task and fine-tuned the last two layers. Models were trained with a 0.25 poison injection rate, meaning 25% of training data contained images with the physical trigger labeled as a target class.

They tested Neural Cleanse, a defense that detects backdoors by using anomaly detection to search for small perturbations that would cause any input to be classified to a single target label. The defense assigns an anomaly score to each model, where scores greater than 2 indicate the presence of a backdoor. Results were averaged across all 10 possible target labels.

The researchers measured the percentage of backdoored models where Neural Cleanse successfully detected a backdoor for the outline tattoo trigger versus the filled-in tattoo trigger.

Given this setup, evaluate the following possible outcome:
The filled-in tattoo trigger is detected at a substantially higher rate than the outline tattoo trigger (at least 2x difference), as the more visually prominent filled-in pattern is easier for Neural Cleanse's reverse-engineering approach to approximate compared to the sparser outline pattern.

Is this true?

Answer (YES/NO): NO